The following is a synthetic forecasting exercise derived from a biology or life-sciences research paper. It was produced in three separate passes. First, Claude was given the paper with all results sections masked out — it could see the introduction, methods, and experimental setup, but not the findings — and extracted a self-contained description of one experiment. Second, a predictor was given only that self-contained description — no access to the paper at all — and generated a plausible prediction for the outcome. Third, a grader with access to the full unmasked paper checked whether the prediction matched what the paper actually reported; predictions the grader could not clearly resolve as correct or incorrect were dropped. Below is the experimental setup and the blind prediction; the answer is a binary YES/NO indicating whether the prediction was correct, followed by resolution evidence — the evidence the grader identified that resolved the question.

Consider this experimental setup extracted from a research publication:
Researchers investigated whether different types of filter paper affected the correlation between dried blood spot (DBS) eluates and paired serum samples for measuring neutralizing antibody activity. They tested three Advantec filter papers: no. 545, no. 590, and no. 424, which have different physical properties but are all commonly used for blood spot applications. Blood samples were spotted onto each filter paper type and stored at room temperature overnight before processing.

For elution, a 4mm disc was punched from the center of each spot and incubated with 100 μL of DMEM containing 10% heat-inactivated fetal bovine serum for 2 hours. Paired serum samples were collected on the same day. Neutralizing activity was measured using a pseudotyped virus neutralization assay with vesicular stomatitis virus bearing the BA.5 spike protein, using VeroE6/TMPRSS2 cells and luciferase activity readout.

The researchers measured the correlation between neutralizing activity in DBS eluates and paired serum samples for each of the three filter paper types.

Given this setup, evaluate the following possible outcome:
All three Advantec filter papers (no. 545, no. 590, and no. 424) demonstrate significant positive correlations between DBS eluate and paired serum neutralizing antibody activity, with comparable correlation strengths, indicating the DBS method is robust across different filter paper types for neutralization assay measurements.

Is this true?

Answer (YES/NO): YES